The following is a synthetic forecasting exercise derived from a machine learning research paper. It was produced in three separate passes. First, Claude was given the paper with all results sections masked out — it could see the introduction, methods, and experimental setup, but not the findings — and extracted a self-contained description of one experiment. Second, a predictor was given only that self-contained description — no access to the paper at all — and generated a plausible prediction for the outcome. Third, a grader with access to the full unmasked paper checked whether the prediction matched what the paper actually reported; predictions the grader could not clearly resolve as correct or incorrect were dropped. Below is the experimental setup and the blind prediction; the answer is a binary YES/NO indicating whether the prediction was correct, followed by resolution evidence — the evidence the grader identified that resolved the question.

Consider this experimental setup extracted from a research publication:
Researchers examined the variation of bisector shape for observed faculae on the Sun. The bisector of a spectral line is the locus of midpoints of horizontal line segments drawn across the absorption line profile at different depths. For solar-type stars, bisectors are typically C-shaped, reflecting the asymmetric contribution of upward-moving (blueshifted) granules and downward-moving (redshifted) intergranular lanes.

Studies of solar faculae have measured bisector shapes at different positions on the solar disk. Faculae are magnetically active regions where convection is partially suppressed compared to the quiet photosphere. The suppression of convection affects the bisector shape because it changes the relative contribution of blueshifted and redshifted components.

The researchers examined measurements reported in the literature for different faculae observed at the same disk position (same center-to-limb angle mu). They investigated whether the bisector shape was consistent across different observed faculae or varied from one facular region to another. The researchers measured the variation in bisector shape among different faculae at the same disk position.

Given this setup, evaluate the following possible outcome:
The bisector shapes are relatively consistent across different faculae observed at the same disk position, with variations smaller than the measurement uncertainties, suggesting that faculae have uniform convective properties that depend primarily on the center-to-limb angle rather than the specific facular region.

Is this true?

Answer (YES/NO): NO